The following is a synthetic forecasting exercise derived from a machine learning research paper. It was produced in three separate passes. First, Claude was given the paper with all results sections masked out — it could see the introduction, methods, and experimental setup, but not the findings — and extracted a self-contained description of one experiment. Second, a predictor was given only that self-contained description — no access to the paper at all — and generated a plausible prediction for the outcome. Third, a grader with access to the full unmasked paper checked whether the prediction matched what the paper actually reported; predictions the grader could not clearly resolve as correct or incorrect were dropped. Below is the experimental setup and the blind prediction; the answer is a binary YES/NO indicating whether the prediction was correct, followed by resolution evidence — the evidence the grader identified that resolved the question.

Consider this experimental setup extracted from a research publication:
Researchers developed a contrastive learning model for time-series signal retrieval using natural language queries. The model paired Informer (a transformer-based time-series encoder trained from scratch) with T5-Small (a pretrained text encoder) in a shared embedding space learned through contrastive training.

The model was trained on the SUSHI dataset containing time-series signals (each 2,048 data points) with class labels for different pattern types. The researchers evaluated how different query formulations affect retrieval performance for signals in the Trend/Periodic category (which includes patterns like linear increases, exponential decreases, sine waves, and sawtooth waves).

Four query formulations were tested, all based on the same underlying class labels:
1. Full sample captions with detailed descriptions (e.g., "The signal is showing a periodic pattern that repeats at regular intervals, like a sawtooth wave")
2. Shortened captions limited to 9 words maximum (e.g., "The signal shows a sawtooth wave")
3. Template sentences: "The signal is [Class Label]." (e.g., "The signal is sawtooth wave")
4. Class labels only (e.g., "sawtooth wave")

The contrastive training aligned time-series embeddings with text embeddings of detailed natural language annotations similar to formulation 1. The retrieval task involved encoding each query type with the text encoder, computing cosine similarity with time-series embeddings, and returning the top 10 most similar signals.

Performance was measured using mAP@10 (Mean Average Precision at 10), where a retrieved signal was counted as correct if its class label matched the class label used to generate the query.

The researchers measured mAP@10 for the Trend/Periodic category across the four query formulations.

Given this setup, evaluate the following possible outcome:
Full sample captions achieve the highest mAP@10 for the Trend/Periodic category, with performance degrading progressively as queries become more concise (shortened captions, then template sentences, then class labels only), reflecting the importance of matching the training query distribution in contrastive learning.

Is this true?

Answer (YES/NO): NO